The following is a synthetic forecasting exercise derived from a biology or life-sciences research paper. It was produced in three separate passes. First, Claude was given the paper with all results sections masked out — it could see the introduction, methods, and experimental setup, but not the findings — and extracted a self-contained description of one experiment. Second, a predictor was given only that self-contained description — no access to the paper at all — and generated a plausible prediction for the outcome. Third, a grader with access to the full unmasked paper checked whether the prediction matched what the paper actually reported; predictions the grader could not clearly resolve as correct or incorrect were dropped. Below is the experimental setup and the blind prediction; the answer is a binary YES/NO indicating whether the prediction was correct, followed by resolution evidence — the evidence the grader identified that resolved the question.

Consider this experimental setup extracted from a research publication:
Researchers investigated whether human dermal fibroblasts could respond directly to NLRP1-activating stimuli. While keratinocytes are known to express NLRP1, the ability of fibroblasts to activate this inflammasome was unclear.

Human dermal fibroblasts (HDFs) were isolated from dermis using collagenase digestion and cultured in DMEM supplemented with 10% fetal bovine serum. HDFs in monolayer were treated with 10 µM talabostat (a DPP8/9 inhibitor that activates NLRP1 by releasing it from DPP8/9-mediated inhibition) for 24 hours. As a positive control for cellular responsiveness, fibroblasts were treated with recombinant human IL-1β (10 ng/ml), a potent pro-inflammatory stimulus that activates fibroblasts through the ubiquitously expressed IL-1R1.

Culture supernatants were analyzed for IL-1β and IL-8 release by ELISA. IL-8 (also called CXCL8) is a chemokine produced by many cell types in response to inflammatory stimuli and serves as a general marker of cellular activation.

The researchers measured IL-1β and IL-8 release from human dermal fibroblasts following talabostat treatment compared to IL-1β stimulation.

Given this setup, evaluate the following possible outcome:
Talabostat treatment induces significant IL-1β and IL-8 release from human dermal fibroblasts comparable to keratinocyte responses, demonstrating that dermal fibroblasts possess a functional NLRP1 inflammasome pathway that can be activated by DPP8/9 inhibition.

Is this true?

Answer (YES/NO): NO